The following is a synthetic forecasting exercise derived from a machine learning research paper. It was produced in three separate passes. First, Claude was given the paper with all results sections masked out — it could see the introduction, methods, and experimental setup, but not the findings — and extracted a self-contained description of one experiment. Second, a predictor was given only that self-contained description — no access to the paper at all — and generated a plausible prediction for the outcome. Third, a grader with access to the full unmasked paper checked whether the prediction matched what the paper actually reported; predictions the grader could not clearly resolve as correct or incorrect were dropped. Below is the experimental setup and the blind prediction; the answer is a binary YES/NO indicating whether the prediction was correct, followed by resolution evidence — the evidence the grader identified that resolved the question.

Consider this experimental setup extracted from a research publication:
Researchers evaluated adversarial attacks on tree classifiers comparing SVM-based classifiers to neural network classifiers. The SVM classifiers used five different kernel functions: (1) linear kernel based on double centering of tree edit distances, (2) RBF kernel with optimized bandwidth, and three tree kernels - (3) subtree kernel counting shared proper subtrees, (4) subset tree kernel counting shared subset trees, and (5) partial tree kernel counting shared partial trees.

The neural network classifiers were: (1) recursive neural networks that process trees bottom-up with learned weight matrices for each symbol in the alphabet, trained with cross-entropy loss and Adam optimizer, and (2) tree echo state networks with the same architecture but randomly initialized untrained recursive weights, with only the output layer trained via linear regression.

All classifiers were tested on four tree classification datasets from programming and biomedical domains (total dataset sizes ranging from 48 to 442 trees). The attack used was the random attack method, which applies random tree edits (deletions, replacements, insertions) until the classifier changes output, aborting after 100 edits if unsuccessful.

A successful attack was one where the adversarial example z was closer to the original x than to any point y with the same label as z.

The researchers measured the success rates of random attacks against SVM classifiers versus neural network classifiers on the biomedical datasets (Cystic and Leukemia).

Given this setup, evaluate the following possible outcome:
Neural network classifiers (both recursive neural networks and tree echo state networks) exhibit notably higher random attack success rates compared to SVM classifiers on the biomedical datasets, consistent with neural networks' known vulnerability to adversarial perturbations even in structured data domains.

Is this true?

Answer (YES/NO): YES